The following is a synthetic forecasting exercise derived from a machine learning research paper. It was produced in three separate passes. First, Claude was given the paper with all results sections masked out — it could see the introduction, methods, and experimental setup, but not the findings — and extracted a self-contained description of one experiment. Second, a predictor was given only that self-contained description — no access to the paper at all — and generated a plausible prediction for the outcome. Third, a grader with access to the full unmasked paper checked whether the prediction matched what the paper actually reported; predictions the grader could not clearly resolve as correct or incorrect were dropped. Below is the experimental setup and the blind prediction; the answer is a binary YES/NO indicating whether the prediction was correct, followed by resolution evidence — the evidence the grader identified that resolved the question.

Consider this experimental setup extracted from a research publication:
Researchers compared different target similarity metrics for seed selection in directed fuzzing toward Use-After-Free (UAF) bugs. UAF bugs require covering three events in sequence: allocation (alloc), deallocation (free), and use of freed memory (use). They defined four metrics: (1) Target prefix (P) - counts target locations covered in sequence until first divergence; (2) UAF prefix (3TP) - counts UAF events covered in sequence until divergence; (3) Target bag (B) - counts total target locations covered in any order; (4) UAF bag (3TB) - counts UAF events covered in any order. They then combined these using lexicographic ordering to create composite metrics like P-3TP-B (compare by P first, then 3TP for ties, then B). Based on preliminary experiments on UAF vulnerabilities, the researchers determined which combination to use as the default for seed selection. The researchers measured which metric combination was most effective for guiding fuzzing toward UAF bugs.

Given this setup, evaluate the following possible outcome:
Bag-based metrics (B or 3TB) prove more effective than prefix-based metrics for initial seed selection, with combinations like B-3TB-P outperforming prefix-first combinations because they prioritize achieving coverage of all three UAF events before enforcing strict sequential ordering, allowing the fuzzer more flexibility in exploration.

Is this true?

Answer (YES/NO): NO